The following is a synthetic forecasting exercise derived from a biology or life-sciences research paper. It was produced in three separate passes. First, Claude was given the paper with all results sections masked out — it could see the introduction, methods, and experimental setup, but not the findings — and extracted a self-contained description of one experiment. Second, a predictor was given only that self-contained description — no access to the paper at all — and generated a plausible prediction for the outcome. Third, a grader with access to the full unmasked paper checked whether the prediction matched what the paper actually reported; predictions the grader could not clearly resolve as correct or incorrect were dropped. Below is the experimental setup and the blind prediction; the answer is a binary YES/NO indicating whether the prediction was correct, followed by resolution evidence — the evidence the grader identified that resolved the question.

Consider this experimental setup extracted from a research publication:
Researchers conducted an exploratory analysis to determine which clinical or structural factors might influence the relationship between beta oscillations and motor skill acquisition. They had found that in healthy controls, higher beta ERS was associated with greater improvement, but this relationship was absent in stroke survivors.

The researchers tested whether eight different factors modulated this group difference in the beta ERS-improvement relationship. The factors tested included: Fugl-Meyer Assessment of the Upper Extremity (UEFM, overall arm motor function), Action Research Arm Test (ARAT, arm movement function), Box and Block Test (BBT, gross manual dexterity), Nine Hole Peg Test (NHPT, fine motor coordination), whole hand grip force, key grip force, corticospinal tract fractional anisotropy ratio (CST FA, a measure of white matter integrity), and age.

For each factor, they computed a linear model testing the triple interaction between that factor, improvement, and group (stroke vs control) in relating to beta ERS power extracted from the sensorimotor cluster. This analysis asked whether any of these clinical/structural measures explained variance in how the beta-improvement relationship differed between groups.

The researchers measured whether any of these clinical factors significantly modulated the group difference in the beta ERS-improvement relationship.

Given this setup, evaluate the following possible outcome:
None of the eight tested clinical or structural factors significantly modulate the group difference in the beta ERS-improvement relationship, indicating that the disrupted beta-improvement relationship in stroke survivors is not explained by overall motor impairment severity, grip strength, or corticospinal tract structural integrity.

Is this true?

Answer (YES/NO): NO